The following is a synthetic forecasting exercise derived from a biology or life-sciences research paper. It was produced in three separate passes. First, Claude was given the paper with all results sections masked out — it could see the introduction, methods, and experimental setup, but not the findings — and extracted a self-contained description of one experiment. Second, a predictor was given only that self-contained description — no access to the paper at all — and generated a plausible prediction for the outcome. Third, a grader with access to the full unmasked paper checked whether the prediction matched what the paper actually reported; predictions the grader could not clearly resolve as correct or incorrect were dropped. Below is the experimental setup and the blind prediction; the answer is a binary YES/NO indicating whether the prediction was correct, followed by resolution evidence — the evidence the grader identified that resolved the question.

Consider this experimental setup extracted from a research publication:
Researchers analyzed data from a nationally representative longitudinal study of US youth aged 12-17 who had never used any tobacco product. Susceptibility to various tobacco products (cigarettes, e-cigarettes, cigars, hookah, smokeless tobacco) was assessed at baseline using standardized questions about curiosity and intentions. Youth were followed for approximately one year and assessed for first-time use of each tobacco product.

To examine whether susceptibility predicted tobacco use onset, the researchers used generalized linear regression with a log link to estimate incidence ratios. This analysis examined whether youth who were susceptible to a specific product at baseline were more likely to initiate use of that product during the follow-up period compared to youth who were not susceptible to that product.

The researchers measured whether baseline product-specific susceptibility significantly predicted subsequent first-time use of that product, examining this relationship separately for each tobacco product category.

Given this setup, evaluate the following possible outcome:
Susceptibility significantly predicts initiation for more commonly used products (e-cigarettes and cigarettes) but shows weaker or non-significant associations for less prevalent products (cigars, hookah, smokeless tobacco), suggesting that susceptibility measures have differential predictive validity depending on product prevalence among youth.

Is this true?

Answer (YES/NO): NO